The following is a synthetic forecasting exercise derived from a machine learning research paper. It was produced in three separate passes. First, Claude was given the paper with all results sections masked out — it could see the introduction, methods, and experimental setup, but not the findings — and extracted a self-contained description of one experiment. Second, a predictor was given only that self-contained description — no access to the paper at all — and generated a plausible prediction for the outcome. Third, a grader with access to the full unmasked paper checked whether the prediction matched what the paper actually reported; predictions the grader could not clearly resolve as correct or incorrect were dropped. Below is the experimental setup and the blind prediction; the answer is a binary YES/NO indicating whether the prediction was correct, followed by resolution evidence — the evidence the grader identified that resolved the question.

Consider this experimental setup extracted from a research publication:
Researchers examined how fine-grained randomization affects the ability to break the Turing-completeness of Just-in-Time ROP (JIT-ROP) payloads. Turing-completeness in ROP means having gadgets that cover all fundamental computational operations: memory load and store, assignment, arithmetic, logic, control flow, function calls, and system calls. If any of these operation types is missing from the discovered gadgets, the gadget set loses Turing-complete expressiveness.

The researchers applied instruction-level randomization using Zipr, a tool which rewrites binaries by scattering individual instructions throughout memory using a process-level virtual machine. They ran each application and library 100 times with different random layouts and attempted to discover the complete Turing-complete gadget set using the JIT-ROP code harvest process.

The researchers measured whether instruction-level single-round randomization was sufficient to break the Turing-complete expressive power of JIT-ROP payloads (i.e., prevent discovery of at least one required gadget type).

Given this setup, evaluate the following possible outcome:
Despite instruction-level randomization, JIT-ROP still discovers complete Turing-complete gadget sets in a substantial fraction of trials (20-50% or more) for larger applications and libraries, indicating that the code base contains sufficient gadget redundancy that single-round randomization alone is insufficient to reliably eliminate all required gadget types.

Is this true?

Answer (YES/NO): NO